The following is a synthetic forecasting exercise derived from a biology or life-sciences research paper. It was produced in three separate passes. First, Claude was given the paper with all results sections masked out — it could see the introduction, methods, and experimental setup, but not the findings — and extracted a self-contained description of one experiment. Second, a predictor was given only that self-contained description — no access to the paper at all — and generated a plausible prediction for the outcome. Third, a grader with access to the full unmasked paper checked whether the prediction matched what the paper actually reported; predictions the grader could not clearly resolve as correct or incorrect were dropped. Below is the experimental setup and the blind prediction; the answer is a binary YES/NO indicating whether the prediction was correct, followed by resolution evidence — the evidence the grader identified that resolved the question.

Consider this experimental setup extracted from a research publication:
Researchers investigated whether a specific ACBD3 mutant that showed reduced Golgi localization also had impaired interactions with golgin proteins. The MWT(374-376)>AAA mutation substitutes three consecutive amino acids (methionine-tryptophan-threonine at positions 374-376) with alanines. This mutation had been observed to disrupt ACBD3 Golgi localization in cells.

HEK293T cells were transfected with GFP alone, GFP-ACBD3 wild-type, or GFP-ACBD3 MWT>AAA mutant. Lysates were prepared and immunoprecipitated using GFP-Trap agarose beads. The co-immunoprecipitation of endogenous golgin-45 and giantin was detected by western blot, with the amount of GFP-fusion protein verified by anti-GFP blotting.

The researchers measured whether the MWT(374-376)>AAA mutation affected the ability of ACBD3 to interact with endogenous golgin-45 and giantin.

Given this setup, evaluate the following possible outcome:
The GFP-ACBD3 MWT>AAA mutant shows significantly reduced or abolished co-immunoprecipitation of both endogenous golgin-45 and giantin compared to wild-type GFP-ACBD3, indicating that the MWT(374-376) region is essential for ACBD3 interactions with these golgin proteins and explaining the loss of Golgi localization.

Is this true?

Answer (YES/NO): YES